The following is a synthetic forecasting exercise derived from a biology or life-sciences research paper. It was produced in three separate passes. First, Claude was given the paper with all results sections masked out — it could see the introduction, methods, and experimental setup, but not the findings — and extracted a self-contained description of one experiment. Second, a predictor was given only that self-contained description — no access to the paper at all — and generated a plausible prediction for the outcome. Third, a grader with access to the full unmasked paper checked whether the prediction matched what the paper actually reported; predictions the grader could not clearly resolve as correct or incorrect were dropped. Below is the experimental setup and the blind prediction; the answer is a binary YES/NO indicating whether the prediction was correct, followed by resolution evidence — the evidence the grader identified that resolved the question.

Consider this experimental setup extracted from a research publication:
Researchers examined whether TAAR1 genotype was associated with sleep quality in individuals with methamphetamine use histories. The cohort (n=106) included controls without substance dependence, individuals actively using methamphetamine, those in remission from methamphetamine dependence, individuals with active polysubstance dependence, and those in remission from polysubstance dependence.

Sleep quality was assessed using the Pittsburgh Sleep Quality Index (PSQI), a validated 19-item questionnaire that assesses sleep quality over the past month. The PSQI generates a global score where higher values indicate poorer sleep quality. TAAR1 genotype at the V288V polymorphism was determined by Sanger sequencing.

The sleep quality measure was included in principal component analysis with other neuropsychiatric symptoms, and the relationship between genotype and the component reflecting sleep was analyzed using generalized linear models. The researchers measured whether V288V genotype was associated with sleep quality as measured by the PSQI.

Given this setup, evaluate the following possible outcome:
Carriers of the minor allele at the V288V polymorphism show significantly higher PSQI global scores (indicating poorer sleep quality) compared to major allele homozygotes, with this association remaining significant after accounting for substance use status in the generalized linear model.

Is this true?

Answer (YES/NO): NO